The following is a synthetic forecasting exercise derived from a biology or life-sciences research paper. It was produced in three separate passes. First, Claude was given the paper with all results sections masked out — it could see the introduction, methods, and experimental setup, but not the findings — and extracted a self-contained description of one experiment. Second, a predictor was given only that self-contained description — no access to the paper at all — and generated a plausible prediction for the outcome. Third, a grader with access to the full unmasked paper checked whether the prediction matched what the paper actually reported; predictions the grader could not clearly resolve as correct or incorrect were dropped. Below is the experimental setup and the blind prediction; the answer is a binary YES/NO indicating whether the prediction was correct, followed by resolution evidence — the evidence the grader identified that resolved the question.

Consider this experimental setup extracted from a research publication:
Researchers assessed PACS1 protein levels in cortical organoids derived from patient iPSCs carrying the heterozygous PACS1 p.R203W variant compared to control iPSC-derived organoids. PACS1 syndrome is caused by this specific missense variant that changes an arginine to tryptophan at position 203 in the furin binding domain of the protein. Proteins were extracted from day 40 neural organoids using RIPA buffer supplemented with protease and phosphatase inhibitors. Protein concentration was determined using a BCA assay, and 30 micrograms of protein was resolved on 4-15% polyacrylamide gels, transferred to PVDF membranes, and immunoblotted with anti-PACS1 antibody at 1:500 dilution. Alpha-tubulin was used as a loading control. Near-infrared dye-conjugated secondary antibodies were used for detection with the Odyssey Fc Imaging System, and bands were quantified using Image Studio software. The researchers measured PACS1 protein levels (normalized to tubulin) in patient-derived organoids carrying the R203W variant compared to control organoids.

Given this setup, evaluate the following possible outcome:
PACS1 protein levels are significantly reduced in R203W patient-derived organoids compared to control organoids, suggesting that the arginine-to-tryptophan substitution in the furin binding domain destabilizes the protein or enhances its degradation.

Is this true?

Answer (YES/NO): NO